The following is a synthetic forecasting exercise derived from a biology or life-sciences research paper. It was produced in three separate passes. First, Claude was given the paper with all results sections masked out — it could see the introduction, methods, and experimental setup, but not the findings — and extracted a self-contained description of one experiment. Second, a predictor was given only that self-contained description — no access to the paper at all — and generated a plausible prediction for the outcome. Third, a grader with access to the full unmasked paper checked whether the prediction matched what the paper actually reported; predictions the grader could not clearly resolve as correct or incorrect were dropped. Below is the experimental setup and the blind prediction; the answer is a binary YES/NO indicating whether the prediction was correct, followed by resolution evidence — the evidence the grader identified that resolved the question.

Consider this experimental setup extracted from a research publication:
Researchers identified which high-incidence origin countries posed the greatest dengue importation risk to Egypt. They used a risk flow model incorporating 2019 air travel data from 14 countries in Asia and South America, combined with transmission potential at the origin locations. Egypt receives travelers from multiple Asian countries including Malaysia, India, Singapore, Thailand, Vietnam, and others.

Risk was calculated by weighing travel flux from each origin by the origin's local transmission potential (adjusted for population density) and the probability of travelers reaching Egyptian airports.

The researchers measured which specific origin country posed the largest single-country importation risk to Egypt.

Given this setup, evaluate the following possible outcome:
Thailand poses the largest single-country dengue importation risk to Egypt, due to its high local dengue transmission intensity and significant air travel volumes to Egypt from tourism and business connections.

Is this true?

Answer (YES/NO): NO